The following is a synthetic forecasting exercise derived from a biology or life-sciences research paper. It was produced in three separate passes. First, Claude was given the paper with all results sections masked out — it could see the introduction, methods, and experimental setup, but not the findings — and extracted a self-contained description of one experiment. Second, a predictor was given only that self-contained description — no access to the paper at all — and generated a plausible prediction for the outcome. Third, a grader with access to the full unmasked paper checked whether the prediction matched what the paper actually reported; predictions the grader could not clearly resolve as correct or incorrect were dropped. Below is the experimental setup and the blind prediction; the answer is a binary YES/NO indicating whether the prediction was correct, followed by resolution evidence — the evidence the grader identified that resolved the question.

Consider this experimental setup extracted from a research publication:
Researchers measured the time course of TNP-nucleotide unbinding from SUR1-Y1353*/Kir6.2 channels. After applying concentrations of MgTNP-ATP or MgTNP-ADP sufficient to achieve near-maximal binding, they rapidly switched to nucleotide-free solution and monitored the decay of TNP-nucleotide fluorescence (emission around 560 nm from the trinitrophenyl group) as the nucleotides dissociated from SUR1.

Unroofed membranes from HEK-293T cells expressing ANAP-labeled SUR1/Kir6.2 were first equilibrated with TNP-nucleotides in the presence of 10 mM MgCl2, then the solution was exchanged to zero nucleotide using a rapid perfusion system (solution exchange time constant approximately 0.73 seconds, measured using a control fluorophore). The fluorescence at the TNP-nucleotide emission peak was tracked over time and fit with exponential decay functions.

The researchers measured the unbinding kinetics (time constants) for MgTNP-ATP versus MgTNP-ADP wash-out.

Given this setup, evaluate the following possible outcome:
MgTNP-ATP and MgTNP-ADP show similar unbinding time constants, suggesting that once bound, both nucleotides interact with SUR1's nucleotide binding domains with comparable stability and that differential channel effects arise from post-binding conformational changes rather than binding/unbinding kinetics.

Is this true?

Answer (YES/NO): NO